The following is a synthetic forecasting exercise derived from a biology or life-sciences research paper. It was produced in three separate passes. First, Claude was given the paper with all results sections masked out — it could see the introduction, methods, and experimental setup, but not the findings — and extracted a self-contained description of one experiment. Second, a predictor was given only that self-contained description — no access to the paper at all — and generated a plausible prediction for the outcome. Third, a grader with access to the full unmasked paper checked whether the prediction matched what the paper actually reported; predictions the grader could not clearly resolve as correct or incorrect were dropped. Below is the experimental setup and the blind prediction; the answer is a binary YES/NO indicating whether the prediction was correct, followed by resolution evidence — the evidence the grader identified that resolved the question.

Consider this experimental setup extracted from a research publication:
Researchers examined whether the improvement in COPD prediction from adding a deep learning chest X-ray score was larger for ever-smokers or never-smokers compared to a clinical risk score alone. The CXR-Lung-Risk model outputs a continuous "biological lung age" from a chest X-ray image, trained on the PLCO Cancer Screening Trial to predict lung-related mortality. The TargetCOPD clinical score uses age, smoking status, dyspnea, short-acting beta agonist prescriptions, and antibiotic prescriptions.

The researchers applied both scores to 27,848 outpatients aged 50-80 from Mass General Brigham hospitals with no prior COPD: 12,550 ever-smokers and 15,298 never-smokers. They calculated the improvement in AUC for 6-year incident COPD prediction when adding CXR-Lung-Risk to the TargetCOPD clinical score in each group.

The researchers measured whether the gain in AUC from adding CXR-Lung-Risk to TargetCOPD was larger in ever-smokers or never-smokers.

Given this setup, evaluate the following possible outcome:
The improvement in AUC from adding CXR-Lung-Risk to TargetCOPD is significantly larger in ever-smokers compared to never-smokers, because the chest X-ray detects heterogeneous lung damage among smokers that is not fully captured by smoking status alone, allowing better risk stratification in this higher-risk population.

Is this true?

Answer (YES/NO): NO